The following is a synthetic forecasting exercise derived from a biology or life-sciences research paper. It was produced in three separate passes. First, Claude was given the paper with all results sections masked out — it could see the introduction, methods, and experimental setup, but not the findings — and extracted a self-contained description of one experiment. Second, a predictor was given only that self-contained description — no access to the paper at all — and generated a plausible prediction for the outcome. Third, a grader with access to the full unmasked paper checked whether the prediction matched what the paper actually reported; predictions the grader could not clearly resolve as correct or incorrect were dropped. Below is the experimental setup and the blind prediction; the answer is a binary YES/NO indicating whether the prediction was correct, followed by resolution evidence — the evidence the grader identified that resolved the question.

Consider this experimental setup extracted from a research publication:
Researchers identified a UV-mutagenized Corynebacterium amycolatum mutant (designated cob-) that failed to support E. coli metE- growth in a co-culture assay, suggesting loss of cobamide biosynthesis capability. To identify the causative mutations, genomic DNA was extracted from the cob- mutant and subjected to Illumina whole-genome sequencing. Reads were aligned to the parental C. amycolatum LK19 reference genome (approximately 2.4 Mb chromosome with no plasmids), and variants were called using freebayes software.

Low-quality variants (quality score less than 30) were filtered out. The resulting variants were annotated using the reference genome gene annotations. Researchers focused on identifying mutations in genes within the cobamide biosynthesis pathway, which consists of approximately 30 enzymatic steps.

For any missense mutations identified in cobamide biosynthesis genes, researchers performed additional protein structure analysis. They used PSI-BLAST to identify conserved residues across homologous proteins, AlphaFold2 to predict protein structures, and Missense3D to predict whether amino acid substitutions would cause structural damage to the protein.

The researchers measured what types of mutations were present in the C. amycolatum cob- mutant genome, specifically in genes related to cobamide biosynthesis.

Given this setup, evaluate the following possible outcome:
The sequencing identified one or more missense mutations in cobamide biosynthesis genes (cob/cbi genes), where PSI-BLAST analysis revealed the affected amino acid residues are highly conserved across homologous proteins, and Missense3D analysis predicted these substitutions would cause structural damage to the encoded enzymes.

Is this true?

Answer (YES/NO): NO